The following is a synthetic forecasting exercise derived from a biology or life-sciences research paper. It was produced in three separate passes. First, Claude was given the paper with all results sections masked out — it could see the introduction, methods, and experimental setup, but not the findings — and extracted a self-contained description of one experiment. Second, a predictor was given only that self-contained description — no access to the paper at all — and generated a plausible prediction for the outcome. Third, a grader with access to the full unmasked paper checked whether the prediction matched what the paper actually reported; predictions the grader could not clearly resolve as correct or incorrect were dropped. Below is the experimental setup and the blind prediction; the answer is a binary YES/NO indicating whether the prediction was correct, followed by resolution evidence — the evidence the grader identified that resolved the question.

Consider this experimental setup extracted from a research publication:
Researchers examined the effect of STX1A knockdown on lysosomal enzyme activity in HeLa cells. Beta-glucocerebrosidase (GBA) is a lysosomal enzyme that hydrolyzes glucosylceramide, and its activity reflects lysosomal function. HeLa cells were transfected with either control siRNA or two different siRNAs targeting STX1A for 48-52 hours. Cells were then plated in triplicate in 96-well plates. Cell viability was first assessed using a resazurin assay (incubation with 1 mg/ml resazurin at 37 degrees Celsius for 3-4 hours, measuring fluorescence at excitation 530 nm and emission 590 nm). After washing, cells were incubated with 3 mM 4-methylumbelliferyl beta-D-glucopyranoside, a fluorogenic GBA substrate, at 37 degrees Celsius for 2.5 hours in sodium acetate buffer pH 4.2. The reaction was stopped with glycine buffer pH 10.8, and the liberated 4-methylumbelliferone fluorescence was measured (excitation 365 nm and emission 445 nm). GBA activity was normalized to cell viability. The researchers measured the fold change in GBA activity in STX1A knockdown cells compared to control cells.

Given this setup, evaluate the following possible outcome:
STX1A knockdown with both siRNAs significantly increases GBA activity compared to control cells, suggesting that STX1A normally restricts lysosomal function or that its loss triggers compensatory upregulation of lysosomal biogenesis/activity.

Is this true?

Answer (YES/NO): YES